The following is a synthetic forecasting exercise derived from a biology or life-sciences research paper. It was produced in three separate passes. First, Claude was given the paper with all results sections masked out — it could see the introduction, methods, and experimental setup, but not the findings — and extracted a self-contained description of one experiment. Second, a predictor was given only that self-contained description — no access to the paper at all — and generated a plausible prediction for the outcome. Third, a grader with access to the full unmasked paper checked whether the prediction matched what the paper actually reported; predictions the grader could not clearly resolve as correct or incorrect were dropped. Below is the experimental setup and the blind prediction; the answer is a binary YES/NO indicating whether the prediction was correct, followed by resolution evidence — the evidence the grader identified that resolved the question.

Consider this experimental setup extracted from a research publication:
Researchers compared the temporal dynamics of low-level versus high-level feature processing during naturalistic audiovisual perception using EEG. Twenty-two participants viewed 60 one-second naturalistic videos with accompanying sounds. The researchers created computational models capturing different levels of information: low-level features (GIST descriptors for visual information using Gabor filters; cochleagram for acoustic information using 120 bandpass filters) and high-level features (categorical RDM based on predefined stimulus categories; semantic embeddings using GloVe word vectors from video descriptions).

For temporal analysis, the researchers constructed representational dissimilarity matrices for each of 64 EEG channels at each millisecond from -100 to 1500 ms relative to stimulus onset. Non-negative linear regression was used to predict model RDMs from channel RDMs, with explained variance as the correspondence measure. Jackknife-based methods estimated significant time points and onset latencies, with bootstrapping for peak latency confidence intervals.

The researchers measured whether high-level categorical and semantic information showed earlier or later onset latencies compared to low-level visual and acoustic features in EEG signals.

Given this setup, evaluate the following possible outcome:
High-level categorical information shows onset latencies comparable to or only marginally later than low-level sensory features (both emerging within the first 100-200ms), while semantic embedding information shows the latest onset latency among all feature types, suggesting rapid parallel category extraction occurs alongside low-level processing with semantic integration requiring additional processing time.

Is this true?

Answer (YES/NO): NO